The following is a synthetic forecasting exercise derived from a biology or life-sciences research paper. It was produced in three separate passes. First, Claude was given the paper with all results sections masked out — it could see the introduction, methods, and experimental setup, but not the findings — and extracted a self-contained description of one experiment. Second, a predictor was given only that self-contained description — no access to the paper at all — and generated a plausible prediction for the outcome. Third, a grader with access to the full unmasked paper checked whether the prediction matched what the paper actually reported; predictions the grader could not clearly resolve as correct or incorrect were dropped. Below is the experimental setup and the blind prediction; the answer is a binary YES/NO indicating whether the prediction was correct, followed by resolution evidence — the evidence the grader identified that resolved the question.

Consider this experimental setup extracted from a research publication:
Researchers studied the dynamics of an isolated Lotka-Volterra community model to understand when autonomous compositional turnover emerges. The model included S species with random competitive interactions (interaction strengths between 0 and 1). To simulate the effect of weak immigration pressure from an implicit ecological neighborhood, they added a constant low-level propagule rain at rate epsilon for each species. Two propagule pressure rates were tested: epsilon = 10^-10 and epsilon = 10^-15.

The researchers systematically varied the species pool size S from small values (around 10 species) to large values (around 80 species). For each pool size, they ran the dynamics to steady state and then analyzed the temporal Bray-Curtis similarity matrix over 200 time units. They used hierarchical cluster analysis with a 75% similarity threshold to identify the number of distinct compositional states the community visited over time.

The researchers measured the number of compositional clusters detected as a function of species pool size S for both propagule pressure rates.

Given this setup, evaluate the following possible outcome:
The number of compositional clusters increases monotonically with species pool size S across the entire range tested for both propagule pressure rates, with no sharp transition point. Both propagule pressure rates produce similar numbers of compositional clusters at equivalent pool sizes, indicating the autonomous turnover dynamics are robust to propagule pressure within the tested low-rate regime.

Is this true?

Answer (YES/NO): NO